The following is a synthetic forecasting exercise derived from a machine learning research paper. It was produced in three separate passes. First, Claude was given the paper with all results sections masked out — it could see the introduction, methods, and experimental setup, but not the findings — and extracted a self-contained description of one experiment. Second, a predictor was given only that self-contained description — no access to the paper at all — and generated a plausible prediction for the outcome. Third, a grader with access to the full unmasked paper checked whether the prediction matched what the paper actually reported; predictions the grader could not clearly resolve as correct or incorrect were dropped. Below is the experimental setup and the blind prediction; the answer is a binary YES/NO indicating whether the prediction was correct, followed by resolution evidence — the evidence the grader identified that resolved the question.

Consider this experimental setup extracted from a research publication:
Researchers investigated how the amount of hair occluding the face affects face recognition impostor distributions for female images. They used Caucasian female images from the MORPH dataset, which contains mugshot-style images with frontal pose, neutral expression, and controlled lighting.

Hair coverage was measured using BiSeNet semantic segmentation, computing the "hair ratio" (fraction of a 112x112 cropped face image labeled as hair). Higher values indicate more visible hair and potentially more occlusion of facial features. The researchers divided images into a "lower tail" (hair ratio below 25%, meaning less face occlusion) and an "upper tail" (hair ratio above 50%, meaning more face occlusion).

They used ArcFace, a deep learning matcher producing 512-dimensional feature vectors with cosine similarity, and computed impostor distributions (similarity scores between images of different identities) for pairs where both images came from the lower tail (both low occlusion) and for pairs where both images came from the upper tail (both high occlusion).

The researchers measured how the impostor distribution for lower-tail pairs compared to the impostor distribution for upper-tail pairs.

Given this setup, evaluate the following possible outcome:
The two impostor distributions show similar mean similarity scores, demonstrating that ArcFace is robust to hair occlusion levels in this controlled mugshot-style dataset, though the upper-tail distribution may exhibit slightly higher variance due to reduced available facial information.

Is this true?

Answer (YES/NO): YES